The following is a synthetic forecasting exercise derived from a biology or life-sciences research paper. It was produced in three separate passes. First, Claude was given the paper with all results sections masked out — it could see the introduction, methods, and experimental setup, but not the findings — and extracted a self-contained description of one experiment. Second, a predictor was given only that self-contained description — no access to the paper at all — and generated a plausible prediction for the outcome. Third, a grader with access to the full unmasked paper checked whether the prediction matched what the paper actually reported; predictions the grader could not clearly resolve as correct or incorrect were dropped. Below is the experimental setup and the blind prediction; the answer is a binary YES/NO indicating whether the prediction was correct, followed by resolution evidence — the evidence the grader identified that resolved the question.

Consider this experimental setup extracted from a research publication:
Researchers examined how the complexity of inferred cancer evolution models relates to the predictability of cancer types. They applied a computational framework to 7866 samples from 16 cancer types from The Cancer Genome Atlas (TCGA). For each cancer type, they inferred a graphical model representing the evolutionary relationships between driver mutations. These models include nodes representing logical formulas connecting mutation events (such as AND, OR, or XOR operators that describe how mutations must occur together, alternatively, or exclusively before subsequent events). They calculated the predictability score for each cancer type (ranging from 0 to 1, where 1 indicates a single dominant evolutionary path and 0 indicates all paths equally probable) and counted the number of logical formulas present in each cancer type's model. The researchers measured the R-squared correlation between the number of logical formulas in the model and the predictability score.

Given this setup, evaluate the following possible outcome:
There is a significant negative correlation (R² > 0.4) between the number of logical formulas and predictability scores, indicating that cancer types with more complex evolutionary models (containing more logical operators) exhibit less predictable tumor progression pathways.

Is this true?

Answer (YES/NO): YES